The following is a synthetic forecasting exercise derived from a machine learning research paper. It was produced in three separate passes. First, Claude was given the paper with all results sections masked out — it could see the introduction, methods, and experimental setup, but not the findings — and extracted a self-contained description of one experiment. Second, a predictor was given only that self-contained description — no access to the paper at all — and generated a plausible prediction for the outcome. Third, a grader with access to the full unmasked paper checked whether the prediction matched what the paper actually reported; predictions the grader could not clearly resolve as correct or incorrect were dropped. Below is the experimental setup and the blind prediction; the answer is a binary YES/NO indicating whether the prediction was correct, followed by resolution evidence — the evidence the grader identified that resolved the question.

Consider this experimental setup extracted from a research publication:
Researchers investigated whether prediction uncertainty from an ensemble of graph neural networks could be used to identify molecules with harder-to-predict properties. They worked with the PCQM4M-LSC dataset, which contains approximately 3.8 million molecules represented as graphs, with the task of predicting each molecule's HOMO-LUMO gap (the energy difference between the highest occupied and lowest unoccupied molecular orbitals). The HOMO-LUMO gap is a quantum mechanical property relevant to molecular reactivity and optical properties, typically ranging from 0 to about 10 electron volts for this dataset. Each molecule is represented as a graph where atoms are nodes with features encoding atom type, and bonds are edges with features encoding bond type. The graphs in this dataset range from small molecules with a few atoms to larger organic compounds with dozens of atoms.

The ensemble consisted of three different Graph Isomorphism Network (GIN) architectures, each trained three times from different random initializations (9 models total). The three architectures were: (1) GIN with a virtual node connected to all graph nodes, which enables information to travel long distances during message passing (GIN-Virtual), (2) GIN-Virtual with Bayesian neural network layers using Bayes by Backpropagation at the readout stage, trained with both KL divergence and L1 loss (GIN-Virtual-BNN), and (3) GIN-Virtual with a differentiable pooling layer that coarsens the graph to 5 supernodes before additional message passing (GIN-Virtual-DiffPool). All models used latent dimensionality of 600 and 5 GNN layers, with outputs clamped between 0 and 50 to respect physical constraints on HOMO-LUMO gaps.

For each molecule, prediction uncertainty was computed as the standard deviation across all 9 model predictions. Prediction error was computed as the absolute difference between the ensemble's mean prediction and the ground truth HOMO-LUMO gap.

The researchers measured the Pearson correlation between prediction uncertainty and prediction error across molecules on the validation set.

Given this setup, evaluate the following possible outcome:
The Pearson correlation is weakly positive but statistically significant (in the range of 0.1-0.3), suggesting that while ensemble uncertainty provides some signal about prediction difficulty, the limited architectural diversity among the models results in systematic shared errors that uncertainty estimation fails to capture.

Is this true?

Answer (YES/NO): NO